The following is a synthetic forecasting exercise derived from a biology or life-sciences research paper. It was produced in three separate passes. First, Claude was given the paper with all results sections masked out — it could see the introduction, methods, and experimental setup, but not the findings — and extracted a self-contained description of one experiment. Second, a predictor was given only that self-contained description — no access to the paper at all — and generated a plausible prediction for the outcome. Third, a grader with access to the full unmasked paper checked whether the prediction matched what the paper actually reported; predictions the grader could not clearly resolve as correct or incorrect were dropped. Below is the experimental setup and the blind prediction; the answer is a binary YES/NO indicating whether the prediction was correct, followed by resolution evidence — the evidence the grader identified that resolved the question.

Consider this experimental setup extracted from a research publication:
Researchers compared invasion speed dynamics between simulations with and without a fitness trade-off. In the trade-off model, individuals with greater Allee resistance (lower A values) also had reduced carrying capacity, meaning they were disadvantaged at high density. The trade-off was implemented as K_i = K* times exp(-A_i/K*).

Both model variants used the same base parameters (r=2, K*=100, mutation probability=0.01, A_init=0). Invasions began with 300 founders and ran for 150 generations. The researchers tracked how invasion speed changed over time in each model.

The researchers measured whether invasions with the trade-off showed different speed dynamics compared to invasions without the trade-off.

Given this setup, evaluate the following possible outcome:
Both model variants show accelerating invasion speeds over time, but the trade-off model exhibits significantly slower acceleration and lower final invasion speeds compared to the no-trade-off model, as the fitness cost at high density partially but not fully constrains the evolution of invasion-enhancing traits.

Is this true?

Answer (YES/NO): NO